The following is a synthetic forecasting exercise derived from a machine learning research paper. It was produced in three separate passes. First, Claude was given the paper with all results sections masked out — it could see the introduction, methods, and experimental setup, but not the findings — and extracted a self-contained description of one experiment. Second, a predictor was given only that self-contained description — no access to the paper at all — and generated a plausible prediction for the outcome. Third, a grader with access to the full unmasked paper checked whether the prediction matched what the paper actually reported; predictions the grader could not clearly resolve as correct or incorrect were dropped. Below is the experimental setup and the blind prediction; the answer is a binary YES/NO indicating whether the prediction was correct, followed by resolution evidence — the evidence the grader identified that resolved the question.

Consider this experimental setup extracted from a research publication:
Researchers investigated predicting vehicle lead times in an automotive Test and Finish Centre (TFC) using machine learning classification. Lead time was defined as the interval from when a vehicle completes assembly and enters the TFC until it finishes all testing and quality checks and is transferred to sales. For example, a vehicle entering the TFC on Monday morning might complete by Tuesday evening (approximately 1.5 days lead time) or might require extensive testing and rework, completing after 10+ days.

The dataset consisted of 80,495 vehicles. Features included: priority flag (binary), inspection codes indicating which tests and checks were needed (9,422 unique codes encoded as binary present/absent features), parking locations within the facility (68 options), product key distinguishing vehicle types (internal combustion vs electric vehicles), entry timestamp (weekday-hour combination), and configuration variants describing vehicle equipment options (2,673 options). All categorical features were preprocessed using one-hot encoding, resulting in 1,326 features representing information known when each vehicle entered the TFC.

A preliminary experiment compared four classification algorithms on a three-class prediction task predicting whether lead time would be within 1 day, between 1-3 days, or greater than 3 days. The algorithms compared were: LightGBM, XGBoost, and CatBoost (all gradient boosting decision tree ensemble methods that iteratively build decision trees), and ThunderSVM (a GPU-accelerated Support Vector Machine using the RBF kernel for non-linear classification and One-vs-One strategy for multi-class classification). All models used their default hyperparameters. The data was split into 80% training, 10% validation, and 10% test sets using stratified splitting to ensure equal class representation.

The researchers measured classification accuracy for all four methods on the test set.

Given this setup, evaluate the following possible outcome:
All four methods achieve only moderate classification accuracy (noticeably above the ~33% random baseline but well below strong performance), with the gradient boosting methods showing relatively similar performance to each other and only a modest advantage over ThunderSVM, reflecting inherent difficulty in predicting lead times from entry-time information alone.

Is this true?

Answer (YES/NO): NO